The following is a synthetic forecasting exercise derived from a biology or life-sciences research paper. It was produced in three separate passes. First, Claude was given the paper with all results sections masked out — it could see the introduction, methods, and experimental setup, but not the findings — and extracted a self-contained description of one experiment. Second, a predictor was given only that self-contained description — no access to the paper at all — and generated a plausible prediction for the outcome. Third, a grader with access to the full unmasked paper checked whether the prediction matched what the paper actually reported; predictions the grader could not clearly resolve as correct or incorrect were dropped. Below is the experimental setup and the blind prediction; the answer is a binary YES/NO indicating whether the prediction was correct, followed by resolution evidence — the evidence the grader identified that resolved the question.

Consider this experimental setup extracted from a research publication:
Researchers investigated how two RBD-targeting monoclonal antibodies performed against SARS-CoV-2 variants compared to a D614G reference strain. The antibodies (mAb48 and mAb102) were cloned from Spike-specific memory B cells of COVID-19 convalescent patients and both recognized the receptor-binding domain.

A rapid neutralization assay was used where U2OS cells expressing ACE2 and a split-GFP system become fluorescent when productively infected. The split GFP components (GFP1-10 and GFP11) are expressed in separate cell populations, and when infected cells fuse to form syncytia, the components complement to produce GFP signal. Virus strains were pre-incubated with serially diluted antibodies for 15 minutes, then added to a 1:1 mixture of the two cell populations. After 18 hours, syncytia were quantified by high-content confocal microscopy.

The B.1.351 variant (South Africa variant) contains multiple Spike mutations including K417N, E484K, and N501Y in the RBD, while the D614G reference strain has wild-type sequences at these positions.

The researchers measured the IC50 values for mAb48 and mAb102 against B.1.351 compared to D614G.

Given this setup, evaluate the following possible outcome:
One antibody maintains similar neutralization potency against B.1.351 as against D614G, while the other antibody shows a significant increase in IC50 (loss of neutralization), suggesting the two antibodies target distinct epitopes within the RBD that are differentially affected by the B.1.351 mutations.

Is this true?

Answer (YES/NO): YES